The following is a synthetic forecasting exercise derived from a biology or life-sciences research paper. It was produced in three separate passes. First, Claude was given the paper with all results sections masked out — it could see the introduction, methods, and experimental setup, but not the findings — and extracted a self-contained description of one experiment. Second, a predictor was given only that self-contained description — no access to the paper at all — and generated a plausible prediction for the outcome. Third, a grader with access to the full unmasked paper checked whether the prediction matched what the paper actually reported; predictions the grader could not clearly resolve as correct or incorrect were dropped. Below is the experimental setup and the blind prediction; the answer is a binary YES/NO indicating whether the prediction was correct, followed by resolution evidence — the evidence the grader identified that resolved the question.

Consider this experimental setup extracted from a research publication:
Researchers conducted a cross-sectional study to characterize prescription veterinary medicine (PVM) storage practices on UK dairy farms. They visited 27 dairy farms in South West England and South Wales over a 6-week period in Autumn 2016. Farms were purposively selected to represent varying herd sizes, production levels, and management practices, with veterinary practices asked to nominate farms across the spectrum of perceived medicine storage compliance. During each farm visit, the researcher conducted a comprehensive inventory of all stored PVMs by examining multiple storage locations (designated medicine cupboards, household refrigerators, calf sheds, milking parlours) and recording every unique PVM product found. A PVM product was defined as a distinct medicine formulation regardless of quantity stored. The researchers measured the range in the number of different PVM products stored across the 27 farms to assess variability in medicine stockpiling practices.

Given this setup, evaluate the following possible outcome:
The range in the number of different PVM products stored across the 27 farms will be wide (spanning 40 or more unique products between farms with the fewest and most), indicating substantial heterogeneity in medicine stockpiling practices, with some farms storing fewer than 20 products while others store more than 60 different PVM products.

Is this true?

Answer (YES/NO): NO